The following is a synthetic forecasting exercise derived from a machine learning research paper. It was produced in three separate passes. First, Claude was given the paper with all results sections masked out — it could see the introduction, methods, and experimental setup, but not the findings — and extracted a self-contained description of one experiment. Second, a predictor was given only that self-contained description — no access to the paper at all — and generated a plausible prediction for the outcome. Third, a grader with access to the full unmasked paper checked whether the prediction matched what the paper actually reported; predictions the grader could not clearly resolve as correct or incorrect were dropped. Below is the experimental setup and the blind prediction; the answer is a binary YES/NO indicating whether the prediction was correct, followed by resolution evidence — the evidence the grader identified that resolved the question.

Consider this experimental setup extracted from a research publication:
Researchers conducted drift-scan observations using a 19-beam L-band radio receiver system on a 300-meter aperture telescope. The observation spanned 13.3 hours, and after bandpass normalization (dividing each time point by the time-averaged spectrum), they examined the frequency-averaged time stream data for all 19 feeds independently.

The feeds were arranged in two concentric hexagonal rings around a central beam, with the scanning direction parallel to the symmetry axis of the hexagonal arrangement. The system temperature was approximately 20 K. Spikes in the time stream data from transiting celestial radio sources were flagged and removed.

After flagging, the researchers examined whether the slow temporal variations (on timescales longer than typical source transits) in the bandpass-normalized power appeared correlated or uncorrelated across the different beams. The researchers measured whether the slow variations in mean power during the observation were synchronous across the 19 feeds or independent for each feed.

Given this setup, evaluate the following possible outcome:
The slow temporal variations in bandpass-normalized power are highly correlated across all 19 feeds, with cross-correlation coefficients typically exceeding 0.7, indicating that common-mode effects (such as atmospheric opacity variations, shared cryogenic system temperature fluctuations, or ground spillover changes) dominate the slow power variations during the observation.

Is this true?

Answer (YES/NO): NO